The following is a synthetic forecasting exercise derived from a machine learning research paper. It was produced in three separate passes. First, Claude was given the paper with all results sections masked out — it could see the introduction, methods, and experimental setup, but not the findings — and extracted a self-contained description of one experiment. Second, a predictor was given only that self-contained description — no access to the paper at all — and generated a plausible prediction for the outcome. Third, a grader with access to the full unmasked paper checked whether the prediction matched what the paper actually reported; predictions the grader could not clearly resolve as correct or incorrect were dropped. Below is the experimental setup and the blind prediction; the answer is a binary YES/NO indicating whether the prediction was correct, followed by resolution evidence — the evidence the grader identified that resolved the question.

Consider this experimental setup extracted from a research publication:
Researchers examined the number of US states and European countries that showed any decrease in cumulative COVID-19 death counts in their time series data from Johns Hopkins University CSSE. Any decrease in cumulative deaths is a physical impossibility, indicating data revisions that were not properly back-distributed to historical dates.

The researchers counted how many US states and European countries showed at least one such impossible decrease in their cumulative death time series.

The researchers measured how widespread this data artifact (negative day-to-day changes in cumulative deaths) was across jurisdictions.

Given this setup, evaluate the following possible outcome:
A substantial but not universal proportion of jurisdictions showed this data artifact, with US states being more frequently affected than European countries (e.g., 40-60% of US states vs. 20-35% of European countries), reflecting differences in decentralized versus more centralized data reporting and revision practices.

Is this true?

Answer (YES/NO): NO